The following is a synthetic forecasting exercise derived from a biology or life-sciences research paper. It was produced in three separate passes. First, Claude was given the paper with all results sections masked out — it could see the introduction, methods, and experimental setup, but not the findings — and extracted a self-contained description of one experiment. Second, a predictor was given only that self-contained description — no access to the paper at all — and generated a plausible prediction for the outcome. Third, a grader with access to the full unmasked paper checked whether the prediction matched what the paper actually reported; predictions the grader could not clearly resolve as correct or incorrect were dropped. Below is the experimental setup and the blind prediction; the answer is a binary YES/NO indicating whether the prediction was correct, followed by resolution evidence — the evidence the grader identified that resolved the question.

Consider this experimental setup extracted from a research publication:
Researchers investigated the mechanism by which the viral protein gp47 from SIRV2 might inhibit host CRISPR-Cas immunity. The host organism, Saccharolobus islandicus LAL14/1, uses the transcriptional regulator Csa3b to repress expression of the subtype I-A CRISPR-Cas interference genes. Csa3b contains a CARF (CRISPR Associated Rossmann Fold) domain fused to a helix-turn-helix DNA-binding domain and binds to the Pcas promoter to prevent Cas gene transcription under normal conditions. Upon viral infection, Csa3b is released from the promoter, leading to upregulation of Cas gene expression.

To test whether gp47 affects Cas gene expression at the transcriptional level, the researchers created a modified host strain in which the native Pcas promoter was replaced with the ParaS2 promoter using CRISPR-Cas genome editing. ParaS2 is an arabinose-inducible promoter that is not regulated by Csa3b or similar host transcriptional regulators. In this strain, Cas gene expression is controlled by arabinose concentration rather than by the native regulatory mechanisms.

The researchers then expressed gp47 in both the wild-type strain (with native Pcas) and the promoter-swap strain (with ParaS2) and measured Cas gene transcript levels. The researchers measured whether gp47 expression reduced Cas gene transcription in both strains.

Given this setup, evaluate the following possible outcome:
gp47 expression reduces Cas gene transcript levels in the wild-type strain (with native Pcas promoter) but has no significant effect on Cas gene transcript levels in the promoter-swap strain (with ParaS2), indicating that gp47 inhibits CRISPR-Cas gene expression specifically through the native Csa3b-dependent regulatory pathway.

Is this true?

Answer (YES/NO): YES